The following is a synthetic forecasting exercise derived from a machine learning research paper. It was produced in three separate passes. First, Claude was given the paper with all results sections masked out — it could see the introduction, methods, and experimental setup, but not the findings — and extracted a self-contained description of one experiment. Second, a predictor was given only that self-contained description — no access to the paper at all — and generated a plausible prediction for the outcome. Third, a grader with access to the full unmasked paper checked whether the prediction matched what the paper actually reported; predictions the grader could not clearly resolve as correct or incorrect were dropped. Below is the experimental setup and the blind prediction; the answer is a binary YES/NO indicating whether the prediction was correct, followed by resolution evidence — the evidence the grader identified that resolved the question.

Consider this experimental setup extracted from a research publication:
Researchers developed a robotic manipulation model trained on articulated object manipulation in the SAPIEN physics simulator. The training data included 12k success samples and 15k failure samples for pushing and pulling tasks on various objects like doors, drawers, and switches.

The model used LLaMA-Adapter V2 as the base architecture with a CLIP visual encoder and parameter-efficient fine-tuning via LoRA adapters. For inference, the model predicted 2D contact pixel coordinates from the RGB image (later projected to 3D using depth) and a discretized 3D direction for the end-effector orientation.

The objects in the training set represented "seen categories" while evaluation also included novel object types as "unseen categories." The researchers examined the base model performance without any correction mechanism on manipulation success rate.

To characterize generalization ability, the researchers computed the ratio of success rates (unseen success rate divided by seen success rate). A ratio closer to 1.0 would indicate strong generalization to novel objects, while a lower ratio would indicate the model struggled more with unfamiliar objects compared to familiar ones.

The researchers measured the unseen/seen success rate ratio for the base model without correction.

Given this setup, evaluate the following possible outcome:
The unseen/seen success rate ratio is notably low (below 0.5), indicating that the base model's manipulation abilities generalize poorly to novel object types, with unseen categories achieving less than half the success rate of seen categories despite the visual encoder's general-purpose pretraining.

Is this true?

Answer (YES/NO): YES